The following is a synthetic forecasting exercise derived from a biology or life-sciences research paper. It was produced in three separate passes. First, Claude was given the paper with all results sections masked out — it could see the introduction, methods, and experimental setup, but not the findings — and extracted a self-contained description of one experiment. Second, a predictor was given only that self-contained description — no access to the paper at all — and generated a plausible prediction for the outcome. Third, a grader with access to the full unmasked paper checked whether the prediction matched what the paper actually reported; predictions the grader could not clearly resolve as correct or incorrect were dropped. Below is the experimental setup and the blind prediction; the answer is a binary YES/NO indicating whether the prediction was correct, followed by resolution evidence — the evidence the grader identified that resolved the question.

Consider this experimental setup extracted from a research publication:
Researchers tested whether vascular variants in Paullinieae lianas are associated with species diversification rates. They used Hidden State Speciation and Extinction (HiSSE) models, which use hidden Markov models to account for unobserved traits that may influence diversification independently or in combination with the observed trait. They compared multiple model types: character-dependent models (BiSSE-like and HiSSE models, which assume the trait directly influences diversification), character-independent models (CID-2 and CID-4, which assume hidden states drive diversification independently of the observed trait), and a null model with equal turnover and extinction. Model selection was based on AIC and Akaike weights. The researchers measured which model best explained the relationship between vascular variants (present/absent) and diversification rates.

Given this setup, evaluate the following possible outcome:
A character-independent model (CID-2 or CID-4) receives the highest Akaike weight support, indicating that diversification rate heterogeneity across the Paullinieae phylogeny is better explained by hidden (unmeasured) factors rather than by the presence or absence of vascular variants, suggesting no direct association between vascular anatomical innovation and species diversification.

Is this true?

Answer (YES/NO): YES